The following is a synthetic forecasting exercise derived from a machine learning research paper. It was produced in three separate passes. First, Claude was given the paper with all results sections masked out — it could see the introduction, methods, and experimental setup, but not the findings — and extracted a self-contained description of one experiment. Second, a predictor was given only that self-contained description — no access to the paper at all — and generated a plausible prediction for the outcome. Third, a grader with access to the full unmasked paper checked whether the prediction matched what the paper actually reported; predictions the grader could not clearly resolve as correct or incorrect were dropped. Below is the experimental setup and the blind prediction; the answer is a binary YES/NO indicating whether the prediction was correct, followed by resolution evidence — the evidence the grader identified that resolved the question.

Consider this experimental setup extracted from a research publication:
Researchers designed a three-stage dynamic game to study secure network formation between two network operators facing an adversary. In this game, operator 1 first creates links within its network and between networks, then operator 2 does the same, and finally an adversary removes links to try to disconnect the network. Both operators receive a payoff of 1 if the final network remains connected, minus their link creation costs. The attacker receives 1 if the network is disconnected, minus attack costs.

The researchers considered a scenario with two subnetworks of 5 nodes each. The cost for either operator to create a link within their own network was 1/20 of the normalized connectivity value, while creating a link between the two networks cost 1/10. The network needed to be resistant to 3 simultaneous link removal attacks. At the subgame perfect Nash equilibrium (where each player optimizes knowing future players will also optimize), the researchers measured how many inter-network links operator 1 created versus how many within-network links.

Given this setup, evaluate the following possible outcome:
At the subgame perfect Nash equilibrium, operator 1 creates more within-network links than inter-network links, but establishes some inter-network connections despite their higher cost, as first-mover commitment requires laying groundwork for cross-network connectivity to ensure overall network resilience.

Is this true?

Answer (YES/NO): NO